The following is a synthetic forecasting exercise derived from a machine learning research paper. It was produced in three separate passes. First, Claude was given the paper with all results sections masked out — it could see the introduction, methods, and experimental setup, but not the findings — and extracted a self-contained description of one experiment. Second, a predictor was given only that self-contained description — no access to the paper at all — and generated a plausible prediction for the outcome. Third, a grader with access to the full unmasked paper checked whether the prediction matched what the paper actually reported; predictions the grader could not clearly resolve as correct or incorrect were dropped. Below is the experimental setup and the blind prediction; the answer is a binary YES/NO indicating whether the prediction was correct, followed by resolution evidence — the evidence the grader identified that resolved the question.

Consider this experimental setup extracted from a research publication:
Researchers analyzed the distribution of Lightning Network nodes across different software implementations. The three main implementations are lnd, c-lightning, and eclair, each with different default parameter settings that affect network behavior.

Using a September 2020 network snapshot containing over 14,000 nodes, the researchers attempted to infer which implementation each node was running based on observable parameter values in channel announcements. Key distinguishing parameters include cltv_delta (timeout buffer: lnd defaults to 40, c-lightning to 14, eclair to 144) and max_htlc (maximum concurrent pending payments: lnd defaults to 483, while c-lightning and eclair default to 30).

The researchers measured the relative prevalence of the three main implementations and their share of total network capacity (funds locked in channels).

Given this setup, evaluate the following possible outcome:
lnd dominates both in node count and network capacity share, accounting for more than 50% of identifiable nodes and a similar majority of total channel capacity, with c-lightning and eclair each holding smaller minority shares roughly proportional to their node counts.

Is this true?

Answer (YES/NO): YES